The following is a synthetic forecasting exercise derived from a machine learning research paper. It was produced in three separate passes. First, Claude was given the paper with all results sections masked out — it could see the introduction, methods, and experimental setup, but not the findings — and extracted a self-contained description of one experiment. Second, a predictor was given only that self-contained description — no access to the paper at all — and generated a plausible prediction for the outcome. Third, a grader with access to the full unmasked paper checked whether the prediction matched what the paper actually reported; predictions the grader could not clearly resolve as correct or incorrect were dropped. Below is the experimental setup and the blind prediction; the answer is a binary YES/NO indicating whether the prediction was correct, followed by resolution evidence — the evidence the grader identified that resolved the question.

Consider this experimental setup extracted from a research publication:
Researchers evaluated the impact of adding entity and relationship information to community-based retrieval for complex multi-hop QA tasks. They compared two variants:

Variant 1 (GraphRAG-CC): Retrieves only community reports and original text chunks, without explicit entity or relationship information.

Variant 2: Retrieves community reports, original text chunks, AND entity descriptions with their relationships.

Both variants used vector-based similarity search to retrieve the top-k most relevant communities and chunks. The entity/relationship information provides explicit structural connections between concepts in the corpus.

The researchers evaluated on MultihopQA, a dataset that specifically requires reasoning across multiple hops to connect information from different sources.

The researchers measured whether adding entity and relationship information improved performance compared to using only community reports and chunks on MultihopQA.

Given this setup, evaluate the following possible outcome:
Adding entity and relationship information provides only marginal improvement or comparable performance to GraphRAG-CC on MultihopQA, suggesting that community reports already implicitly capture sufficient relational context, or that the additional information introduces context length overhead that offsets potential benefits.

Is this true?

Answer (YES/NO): NO